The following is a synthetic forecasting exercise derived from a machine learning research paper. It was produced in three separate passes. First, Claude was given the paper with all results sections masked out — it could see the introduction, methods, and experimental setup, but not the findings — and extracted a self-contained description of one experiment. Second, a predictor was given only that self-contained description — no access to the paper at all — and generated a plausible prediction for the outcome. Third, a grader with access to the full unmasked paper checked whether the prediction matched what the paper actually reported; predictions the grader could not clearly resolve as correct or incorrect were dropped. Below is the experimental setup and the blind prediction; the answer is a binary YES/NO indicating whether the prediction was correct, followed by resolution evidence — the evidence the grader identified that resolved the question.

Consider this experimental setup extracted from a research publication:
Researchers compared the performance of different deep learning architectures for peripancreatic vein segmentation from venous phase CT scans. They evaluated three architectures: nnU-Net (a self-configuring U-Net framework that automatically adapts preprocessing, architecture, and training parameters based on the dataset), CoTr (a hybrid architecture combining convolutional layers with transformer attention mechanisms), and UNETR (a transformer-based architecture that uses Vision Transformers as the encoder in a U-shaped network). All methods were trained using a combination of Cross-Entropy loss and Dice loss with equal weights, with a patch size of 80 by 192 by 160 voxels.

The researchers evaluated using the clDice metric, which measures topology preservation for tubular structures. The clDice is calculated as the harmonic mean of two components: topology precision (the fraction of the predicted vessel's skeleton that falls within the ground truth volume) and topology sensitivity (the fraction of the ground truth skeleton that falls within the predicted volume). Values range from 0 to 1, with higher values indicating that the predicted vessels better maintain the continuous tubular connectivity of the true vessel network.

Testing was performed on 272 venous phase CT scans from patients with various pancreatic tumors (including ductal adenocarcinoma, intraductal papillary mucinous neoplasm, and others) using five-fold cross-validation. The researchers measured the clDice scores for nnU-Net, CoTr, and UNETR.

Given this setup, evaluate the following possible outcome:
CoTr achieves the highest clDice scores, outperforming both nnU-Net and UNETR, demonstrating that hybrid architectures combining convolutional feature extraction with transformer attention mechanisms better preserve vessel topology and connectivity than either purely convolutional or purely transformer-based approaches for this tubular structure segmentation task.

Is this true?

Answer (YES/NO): NO